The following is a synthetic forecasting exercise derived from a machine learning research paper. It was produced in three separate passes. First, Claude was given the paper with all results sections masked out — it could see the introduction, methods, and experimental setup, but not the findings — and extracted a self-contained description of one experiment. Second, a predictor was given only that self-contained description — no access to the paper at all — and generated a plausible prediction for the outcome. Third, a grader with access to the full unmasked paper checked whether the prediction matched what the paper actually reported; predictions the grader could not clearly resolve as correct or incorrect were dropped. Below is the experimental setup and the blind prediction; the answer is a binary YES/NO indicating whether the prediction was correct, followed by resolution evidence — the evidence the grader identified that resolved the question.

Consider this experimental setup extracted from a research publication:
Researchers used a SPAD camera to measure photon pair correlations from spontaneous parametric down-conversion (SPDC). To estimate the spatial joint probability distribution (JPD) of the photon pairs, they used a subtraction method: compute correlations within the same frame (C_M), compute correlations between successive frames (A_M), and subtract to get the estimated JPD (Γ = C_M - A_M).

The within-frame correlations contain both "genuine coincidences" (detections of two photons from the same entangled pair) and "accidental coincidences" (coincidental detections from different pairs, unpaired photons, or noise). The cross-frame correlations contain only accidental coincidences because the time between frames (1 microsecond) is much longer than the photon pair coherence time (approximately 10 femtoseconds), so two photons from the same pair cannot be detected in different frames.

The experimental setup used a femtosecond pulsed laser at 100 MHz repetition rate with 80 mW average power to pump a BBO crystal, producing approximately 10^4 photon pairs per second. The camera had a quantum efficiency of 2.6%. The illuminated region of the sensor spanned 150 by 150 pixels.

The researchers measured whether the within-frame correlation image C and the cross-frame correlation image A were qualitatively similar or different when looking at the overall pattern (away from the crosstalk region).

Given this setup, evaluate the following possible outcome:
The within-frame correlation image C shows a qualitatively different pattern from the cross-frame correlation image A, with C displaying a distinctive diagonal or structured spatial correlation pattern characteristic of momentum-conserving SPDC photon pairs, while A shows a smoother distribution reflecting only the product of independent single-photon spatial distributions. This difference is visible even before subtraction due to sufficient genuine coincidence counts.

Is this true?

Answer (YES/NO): NO